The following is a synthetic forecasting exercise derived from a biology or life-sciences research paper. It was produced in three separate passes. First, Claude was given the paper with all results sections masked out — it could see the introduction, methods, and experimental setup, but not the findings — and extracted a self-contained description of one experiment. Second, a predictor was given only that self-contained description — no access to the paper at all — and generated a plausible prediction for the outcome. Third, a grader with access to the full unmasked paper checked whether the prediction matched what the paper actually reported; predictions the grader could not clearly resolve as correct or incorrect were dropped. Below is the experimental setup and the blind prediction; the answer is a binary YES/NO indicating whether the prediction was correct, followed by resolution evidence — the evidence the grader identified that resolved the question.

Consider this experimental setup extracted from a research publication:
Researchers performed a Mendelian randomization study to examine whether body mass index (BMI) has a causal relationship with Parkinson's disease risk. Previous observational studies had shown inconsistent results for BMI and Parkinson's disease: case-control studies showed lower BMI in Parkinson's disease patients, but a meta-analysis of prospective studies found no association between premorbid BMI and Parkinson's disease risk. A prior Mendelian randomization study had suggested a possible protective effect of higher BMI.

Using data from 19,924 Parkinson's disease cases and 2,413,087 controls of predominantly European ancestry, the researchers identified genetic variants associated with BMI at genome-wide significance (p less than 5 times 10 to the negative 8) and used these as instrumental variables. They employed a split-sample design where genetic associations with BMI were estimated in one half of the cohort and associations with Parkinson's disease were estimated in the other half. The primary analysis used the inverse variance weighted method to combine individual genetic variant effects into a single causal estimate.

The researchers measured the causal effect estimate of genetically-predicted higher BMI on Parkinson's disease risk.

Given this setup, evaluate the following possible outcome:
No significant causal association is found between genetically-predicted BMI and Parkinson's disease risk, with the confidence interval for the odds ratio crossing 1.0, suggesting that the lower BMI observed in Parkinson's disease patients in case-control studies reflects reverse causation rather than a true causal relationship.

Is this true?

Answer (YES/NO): NO